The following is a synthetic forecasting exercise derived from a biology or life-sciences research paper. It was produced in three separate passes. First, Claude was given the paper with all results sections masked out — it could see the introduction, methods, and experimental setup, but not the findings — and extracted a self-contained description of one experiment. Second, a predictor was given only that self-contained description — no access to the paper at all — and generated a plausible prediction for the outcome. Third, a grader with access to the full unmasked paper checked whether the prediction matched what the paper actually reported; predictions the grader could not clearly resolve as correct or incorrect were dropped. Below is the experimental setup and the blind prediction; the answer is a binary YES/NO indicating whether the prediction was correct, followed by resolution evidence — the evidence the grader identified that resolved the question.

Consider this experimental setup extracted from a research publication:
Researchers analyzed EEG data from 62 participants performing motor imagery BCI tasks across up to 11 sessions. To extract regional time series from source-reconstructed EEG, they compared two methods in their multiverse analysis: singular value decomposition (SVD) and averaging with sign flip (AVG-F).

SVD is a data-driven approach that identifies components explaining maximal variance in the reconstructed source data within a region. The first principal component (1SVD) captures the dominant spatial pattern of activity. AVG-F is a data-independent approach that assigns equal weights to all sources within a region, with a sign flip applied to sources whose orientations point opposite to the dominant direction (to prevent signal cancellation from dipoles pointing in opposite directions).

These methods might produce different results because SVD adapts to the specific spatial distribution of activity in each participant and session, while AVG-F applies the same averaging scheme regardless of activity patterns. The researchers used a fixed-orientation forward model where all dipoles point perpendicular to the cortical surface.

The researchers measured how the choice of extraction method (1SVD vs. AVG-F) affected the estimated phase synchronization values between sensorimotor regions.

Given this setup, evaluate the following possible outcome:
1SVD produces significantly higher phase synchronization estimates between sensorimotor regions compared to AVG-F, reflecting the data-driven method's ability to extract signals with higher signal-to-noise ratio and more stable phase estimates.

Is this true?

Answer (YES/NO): NO